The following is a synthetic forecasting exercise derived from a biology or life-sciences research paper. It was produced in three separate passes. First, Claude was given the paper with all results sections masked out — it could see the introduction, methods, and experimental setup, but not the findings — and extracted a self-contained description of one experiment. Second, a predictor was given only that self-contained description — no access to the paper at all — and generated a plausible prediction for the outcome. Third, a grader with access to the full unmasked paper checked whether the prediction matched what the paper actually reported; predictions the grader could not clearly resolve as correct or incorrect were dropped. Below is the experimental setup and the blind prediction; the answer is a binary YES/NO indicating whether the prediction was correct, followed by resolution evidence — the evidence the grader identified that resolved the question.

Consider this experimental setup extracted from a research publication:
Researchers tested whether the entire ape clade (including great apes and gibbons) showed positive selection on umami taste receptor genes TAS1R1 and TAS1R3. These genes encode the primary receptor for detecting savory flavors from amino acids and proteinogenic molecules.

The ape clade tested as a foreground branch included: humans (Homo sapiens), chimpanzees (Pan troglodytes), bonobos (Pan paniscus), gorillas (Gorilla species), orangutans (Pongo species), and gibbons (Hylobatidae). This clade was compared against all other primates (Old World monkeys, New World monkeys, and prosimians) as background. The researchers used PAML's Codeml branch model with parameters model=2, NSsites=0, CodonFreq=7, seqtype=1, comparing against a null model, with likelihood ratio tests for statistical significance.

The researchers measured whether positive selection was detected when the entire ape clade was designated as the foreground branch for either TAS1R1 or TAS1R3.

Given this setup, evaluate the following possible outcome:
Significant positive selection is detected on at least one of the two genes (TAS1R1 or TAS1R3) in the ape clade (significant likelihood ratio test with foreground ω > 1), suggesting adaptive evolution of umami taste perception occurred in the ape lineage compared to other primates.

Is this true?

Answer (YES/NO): NO